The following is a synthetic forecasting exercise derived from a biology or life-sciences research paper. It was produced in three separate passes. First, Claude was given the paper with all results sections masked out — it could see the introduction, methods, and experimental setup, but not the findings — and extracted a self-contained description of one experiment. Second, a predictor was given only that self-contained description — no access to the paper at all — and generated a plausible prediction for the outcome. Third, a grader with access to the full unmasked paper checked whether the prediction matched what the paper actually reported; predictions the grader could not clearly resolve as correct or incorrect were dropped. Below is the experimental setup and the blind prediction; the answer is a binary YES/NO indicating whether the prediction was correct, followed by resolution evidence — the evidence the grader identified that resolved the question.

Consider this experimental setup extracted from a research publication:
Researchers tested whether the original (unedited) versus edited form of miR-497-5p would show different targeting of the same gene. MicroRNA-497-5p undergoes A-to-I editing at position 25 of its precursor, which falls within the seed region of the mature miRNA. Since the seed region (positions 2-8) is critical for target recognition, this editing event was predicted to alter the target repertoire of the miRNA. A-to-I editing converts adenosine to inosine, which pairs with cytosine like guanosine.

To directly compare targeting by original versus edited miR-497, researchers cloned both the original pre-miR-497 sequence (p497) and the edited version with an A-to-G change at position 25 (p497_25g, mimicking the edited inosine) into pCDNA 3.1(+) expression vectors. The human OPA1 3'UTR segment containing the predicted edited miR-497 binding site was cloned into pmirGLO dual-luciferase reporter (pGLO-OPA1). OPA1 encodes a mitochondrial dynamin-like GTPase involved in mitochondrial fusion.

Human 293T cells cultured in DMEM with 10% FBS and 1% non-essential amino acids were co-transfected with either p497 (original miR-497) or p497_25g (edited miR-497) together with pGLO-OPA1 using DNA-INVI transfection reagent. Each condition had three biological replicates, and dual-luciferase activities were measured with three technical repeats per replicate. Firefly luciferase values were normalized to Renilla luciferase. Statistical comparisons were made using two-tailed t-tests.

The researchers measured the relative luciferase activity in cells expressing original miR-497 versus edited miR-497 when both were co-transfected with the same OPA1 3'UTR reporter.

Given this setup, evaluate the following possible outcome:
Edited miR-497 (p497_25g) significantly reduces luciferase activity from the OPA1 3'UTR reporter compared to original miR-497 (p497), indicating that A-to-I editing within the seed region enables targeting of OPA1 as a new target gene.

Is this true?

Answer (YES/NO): YES